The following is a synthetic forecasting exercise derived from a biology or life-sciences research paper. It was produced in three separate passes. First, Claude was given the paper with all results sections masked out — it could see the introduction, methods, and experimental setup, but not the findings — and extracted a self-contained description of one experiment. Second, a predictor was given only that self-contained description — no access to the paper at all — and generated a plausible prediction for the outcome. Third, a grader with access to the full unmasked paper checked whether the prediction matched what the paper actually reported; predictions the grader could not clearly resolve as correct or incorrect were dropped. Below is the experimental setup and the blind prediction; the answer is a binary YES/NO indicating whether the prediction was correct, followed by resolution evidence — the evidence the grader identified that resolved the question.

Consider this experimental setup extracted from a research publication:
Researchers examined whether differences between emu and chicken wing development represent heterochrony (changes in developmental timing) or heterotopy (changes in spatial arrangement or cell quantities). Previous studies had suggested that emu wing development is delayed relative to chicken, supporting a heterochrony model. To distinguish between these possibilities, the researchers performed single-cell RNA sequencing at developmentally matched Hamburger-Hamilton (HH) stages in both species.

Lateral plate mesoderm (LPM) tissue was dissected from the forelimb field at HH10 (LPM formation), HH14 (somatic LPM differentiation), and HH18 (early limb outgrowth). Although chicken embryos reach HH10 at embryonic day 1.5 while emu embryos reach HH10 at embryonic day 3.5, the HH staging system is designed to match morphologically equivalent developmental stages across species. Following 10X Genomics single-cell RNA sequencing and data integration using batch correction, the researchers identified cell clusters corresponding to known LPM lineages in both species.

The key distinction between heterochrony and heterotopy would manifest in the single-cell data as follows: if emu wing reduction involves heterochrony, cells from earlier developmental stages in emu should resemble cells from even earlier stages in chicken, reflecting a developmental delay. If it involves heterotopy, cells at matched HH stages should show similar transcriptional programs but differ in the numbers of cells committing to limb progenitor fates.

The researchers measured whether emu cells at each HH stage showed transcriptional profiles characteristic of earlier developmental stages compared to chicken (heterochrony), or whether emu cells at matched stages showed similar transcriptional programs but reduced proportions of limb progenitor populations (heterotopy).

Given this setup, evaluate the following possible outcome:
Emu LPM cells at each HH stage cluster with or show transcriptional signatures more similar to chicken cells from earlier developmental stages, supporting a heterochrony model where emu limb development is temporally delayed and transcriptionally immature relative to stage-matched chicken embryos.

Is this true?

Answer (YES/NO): NO